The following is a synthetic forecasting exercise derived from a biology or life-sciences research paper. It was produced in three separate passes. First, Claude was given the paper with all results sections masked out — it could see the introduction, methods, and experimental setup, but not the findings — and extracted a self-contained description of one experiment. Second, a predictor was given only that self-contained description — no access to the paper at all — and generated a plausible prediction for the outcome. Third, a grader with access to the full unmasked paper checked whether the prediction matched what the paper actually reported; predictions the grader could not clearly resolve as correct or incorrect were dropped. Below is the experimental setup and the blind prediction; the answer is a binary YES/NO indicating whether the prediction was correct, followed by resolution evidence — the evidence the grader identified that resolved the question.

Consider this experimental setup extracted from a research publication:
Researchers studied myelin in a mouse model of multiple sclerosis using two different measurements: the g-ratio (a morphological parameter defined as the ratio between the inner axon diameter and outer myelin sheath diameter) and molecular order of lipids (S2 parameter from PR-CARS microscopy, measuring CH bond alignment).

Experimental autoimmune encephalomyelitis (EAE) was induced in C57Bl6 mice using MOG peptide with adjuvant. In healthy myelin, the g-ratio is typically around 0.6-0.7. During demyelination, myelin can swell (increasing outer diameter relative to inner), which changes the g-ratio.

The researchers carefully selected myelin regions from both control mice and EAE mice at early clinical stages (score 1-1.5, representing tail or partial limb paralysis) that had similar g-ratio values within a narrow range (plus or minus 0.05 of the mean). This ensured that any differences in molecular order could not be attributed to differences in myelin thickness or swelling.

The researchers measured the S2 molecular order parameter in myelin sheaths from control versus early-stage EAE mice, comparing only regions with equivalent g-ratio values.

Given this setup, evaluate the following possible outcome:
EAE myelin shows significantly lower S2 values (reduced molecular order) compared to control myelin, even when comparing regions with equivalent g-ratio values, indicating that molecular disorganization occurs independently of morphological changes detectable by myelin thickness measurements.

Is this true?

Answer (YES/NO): YES